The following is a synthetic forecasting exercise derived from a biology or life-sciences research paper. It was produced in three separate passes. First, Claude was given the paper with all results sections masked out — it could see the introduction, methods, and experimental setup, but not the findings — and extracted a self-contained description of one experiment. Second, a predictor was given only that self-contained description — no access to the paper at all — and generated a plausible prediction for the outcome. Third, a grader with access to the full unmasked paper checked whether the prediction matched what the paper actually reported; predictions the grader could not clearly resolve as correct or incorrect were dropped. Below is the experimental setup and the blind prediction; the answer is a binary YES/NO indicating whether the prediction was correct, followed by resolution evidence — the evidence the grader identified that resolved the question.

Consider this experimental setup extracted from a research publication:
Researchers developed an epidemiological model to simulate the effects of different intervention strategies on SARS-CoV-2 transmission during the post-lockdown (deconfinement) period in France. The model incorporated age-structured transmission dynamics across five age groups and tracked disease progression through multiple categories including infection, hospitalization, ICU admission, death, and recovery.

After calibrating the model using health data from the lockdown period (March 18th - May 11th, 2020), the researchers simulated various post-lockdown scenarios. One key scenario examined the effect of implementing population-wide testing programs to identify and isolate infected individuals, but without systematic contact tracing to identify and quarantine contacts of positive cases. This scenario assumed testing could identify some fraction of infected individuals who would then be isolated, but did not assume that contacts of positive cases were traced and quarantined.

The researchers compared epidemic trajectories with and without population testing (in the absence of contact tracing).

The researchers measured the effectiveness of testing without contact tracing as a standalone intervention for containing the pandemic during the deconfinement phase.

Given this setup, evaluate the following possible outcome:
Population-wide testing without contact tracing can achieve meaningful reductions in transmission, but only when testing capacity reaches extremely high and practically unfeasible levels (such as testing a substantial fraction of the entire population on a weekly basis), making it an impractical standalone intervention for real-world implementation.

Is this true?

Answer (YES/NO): NO